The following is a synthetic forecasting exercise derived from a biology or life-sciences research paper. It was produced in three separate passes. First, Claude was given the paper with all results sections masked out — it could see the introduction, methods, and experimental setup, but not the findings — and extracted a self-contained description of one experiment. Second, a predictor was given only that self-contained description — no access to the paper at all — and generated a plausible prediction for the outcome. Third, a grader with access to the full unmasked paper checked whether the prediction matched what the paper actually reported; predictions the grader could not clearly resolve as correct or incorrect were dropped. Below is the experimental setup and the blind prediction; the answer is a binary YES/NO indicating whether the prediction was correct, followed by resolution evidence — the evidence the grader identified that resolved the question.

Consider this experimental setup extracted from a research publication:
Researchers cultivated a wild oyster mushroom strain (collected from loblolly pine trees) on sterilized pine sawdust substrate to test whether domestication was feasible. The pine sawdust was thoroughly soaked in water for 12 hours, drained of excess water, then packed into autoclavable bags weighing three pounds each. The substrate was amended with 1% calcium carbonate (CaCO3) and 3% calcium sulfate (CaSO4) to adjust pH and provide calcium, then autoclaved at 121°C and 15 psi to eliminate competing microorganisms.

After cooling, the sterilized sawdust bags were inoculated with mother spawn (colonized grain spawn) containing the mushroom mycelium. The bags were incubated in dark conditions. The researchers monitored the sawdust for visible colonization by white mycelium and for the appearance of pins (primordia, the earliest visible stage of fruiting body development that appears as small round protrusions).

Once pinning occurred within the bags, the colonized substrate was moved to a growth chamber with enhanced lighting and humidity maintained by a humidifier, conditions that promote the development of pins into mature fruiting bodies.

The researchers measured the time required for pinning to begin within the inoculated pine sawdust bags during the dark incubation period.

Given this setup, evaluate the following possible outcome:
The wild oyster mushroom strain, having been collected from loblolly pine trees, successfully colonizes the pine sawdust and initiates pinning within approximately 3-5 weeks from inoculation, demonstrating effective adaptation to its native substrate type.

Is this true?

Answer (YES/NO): YES